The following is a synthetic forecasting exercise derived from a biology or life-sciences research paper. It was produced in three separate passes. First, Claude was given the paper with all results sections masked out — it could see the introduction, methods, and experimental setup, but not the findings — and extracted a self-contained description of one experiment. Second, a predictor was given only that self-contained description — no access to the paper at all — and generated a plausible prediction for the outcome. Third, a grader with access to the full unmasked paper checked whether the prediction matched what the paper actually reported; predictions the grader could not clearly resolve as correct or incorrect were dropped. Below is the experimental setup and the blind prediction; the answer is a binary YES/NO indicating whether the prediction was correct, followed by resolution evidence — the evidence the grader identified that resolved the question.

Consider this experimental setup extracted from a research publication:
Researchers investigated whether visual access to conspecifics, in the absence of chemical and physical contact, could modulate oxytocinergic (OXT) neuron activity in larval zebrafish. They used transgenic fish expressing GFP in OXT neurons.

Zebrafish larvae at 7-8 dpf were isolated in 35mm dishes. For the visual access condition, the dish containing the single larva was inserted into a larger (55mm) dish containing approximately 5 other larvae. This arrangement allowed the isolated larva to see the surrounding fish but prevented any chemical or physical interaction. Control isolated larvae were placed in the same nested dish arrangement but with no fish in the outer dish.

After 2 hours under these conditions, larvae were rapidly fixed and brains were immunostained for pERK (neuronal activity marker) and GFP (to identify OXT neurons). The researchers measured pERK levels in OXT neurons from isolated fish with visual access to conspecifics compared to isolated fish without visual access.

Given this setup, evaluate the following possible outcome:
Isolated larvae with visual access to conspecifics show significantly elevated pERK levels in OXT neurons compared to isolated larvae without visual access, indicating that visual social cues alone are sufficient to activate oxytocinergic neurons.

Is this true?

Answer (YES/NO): NO